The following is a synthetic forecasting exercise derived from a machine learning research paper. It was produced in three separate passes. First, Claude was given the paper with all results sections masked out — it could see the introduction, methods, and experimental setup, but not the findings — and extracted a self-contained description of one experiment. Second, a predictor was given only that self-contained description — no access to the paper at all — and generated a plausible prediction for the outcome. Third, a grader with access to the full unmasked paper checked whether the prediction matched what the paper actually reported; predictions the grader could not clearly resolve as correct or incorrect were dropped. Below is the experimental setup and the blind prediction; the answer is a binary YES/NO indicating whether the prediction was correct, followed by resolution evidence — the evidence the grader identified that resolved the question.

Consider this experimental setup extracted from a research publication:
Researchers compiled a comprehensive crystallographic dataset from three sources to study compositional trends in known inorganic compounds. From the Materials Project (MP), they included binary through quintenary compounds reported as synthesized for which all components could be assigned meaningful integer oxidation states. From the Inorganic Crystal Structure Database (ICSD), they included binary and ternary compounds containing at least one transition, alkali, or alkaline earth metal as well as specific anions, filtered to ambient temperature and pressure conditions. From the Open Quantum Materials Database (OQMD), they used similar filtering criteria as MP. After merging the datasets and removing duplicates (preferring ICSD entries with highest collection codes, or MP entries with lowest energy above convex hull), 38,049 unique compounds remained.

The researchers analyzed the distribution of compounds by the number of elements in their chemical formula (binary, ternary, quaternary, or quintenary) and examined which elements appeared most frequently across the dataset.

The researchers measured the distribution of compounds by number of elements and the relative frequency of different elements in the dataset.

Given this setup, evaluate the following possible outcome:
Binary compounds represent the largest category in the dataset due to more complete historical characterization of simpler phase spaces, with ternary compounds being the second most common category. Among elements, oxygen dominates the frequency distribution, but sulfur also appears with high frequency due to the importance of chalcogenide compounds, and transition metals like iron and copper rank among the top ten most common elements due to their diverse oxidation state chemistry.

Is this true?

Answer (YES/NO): NO